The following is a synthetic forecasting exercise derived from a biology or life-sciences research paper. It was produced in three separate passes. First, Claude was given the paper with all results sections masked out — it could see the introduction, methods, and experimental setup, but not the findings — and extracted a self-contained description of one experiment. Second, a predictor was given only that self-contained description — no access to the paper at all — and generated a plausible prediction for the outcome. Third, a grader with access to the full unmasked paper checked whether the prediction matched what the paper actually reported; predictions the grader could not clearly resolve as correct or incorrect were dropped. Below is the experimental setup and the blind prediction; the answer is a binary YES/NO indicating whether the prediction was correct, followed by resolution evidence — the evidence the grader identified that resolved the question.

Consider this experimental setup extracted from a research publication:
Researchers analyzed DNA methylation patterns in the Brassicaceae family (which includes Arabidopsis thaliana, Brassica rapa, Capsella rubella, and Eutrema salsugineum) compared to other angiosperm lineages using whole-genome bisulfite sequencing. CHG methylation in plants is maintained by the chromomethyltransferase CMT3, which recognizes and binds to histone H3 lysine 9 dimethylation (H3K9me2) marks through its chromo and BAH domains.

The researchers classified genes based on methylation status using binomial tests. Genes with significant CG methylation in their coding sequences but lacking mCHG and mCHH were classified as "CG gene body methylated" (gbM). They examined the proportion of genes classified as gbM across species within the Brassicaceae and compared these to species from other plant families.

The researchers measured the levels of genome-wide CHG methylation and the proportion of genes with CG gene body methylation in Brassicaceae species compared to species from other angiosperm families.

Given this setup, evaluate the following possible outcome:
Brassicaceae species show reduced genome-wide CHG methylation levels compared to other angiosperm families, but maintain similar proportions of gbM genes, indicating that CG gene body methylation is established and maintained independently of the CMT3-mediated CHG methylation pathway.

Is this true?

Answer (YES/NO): NO